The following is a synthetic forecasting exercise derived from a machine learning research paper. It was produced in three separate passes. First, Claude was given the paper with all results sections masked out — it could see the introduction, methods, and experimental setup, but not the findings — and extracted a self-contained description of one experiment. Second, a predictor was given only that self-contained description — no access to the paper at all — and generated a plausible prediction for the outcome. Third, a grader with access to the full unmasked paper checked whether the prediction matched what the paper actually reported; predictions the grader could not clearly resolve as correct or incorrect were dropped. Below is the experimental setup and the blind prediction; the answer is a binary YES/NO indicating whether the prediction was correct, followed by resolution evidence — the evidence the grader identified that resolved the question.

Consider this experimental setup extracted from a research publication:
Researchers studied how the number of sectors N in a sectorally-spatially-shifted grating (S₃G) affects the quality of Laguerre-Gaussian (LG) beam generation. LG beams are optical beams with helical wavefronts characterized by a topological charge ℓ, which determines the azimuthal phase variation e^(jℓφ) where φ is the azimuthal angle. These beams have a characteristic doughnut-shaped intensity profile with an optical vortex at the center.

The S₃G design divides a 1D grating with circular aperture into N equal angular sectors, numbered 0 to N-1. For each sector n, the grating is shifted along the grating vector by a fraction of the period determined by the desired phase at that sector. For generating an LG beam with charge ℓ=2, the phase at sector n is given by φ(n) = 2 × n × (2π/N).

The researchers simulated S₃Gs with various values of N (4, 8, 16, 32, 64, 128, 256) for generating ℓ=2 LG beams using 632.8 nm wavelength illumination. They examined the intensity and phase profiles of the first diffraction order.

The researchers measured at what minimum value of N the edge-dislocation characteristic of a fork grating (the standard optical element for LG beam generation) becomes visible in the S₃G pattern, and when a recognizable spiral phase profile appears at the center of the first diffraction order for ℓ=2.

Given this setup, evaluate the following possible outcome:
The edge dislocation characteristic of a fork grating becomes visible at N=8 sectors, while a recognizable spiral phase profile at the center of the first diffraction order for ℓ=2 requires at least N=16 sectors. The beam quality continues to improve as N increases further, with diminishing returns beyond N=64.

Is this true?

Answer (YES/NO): NO